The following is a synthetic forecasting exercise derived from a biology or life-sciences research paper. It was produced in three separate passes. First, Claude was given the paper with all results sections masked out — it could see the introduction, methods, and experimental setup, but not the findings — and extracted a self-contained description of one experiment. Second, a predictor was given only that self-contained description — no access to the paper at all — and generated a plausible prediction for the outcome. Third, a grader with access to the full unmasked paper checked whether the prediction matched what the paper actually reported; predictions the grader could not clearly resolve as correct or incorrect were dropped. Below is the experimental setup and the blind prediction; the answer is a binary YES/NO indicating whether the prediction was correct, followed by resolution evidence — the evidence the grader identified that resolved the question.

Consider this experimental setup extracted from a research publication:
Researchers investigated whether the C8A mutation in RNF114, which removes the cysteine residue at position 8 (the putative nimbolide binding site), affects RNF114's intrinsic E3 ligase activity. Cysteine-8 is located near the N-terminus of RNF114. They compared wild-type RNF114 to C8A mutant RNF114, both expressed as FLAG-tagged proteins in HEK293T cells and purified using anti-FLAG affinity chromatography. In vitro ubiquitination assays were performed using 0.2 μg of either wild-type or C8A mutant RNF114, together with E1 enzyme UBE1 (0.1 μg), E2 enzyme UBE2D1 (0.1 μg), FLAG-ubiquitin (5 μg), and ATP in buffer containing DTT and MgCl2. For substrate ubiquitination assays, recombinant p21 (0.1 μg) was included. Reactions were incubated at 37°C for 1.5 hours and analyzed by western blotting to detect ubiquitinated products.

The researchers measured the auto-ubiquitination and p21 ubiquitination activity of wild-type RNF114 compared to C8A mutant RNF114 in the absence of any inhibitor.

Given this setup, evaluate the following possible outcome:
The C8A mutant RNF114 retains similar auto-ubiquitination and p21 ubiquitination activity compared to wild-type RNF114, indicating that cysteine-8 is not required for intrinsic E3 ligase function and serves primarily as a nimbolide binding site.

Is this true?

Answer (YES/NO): NO